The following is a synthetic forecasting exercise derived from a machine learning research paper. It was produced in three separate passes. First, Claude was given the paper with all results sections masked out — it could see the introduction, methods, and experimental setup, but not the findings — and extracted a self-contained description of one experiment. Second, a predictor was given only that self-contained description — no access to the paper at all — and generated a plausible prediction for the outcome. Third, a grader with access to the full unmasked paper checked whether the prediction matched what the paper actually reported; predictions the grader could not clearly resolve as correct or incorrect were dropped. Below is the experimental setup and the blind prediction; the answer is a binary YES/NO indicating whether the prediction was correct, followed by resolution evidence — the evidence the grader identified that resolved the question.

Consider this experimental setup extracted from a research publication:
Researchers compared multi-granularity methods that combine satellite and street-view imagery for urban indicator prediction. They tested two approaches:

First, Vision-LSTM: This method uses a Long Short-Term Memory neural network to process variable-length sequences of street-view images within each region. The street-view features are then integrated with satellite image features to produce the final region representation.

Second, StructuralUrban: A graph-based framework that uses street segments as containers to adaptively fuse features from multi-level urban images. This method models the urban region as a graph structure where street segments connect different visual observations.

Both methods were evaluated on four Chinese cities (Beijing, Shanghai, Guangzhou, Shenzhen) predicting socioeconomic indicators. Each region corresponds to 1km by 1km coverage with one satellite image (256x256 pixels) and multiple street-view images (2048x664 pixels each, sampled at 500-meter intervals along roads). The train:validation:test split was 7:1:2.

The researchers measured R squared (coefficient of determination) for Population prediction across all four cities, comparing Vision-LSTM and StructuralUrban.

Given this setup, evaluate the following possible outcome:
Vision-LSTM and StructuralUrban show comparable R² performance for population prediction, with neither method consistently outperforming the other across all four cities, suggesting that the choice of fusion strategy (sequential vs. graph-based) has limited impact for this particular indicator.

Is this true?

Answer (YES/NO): NO